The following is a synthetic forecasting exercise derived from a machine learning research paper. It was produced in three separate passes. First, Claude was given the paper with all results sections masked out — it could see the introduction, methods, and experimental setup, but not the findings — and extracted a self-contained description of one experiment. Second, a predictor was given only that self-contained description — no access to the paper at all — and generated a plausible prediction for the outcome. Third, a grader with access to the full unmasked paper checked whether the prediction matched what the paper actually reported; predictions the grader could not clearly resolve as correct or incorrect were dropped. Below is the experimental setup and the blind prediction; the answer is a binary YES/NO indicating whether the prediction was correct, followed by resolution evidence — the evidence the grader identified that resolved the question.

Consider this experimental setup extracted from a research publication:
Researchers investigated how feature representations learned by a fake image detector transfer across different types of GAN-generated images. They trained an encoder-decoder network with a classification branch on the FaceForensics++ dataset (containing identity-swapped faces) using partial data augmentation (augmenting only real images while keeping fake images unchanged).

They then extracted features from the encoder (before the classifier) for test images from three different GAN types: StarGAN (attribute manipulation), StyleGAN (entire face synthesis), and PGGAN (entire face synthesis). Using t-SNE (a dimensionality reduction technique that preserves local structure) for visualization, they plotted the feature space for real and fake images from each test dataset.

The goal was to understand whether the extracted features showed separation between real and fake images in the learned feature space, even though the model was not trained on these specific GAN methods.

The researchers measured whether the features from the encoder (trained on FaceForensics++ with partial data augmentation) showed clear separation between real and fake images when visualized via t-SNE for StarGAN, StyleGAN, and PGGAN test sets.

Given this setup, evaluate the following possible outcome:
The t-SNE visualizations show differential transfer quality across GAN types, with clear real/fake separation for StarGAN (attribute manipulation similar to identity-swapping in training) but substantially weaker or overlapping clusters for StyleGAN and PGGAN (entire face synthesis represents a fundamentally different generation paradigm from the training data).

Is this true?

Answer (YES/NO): NO